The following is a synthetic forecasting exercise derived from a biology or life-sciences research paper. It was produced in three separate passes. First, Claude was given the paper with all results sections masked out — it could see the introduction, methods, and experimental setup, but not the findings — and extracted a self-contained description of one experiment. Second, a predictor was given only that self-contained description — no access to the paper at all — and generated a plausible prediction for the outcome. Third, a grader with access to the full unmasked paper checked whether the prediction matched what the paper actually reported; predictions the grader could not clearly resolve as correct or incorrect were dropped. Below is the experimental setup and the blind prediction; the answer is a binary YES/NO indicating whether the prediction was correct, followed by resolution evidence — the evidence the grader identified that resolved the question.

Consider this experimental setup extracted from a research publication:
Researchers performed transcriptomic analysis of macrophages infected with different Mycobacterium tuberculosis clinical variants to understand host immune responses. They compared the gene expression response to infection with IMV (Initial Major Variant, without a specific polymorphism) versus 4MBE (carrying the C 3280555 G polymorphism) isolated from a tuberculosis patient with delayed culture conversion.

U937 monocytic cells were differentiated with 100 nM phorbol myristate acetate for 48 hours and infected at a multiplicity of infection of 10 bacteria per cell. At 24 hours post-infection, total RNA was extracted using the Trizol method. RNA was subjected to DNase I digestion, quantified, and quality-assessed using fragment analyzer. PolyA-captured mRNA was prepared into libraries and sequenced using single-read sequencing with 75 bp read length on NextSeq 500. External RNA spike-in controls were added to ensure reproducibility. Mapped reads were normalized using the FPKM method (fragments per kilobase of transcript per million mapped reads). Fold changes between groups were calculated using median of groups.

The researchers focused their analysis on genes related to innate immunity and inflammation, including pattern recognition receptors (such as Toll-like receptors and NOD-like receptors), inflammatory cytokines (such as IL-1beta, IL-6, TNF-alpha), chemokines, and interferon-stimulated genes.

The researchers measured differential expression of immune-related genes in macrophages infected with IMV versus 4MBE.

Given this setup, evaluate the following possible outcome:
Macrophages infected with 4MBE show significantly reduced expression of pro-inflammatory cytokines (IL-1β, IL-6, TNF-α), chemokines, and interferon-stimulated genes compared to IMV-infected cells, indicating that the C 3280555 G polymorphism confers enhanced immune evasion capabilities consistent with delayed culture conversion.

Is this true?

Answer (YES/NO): NO